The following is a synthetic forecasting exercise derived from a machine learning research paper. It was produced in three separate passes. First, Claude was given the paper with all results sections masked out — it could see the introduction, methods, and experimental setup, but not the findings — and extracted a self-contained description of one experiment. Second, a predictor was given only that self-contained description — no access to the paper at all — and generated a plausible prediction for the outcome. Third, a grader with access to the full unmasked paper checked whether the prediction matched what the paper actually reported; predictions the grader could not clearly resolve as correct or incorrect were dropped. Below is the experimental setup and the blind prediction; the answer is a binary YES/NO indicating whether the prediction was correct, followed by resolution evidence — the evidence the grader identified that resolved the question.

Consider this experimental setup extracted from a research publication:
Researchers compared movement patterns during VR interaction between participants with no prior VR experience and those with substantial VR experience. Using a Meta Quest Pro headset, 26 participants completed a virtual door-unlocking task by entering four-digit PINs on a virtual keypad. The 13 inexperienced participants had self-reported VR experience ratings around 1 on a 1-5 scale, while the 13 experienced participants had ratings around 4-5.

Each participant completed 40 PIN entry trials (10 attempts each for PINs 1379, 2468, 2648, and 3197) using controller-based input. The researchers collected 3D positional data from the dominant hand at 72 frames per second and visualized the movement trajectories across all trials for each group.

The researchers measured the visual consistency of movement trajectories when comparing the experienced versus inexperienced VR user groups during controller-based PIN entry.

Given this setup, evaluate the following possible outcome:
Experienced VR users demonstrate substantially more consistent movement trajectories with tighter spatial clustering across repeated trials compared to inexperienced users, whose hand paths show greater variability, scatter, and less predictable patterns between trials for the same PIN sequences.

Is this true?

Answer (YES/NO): YES